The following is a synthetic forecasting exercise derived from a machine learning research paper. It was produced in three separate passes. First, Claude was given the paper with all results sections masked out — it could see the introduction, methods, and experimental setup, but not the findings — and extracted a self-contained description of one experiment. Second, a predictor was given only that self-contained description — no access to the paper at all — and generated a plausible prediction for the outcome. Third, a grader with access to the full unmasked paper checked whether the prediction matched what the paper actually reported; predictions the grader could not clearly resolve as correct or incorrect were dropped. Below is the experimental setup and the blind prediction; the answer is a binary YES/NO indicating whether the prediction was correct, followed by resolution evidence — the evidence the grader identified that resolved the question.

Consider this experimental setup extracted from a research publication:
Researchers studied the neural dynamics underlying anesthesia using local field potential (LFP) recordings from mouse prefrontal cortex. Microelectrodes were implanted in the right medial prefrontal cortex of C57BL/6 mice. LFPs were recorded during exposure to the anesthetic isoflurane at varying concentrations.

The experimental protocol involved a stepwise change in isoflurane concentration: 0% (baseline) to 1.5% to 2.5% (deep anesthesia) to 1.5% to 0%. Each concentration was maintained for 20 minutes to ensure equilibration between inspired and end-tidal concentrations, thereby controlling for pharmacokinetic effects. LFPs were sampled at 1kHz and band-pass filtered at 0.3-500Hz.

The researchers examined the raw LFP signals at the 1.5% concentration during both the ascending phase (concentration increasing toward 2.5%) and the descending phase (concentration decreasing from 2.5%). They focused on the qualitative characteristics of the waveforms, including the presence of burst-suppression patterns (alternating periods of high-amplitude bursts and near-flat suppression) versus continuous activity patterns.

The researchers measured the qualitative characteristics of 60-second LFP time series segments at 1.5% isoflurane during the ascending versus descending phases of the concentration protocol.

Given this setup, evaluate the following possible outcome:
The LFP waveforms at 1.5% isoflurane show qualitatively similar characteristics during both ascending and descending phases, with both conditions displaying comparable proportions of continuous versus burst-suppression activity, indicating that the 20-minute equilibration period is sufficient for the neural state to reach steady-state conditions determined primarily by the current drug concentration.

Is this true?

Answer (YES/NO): NO